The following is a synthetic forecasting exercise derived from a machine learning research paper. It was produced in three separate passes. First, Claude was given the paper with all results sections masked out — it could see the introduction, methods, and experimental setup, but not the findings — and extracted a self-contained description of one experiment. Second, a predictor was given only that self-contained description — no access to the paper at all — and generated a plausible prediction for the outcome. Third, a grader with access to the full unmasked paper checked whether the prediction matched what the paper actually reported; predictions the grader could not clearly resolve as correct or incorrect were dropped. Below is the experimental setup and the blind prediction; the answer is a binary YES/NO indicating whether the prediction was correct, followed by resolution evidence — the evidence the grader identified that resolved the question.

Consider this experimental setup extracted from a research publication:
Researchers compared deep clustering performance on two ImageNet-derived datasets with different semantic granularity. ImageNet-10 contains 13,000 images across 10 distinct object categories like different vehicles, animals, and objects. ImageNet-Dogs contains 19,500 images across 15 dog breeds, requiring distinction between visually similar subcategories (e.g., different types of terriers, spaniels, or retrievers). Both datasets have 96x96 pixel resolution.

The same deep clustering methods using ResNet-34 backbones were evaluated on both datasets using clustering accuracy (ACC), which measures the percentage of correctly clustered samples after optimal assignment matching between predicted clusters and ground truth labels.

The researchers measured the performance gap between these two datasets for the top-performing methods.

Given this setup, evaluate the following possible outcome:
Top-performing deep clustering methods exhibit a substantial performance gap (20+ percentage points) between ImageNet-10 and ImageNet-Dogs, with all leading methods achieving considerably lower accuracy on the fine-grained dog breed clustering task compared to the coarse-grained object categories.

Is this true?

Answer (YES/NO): YES